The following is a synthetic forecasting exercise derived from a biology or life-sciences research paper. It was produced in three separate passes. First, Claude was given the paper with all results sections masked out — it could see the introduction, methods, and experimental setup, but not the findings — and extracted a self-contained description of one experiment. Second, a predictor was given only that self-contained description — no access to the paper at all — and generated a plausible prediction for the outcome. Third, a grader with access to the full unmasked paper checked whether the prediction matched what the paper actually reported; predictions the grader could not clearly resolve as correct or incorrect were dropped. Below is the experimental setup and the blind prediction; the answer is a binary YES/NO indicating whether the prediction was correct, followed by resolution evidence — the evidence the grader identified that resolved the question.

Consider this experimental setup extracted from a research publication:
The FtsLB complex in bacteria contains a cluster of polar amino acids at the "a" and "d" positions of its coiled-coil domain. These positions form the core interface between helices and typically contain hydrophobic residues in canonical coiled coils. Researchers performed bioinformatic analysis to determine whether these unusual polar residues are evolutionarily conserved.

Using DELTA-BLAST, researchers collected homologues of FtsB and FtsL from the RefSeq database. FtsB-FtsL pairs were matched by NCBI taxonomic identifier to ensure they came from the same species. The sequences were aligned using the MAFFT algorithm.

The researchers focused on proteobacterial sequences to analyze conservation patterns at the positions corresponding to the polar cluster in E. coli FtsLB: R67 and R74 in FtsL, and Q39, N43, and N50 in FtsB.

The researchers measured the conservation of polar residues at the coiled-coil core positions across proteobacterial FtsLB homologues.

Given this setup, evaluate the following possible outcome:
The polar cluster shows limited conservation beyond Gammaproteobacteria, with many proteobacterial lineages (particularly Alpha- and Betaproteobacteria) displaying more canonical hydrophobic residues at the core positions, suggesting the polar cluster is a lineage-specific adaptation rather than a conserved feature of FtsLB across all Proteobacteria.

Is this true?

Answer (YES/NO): NO